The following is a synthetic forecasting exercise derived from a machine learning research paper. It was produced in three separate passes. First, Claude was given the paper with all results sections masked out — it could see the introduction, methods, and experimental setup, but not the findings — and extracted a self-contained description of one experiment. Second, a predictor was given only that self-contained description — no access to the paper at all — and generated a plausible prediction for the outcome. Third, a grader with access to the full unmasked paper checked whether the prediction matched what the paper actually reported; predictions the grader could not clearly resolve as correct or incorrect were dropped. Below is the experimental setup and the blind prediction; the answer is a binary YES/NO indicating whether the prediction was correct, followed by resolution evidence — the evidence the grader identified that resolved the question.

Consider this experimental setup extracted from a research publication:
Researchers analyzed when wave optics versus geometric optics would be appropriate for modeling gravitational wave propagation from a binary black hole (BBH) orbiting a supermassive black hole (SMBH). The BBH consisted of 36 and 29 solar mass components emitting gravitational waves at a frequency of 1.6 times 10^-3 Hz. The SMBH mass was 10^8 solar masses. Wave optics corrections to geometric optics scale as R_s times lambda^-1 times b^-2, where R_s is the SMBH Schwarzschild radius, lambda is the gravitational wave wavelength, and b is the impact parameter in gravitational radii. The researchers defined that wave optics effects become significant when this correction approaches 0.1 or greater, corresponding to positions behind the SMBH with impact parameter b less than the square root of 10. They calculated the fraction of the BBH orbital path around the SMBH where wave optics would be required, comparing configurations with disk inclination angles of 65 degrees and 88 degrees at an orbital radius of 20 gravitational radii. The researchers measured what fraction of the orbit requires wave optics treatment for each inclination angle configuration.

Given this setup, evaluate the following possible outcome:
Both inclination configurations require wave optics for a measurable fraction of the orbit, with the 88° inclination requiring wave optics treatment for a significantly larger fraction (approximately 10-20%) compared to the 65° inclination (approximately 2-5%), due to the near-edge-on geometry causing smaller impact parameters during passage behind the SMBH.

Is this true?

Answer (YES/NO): NO